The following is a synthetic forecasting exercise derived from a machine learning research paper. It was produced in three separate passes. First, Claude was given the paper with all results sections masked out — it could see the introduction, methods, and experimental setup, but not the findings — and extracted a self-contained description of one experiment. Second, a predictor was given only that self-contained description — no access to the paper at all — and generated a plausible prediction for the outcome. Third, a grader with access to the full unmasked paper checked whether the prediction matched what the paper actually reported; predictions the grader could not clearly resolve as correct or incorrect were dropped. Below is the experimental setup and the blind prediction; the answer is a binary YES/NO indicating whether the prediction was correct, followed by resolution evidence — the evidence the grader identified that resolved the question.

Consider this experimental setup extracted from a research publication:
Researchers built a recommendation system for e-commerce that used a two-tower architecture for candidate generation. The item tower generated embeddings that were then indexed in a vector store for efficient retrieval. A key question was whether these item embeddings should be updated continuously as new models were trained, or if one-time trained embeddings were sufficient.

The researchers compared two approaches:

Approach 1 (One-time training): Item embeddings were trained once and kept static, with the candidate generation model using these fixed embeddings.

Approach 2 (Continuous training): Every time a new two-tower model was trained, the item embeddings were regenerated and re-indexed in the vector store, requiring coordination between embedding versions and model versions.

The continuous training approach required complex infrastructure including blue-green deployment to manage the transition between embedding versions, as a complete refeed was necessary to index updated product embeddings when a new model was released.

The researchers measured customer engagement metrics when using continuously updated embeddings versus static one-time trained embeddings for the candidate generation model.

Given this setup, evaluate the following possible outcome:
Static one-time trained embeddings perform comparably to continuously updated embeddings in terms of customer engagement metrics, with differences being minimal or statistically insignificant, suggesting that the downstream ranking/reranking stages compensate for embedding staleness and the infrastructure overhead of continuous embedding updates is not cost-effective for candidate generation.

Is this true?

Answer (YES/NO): NO